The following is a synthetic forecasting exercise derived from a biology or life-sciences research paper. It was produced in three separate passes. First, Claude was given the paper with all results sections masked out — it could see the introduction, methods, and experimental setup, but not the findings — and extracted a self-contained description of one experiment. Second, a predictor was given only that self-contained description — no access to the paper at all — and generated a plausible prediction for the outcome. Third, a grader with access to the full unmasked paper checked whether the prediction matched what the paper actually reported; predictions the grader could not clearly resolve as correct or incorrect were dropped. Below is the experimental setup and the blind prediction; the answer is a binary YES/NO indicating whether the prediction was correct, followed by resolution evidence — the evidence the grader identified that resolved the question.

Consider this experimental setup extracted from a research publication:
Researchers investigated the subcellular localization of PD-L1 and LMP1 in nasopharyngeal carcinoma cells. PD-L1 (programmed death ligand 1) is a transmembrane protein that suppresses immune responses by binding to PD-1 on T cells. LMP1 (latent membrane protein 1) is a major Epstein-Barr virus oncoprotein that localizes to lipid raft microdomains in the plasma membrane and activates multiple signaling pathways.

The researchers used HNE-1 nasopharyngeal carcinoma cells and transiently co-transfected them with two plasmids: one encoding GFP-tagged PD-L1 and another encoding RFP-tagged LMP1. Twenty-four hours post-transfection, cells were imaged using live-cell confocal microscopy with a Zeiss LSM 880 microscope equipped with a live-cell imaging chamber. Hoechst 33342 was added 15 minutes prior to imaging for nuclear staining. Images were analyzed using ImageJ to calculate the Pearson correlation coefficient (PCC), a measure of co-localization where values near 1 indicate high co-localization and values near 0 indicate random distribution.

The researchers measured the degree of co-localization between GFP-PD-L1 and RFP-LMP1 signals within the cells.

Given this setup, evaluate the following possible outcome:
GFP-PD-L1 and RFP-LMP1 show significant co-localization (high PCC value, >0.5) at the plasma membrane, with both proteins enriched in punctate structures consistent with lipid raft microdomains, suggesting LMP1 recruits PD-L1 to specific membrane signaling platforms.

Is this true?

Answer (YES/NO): NO